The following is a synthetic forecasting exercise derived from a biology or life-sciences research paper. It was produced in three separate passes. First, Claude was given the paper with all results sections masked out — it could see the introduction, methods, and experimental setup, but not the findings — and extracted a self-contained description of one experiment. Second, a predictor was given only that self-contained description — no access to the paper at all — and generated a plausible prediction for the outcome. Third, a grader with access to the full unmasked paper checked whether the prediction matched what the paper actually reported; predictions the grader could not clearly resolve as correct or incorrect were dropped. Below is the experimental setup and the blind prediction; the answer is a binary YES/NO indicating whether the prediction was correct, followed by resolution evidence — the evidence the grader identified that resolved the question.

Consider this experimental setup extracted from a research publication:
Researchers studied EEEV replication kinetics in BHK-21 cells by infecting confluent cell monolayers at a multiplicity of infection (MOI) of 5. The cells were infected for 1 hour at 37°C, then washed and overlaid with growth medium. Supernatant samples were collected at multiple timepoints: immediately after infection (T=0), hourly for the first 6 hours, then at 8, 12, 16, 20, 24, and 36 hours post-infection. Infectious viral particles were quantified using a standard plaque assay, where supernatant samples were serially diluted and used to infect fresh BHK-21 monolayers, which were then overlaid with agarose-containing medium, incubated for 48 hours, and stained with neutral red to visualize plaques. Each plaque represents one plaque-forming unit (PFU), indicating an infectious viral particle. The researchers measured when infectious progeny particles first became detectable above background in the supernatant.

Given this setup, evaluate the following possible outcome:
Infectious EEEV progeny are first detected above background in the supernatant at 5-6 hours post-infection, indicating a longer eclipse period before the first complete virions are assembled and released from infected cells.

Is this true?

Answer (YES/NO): NO